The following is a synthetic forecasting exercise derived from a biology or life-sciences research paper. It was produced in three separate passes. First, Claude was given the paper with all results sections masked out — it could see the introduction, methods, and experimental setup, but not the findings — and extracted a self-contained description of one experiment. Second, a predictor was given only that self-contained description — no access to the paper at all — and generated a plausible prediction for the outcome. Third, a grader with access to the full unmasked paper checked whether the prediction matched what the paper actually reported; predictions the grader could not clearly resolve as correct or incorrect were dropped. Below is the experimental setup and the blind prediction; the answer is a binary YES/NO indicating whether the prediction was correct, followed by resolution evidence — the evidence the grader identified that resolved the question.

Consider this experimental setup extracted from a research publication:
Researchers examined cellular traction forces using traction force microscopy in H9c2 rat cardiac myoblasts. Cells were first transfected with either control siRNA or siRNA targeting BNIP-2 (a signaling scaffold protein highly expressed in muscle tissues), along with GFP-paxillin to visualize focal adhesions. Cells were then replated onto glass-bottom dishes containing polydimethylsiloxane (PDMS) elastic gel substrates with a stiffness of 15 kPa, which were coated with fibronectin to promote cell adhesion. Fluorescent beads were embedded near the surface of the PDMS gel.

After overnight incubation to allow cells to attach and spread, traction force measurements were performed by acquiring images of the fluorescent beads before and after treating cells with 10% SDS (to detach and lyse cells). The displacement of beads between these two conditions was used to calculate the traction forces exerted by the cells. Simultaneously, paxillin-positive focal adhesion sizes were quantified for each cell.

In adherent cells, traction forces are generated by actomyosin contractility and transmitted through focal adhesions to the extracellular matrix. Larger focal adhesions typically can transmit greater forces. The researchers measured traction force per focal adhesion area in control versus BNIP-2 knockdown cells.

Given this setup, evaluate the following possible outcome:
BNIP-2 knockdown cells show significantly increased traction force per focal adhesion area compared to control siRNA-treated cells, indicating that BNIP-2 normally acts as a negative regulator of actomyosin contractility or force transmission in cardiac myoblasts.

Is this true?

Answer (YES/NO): NO